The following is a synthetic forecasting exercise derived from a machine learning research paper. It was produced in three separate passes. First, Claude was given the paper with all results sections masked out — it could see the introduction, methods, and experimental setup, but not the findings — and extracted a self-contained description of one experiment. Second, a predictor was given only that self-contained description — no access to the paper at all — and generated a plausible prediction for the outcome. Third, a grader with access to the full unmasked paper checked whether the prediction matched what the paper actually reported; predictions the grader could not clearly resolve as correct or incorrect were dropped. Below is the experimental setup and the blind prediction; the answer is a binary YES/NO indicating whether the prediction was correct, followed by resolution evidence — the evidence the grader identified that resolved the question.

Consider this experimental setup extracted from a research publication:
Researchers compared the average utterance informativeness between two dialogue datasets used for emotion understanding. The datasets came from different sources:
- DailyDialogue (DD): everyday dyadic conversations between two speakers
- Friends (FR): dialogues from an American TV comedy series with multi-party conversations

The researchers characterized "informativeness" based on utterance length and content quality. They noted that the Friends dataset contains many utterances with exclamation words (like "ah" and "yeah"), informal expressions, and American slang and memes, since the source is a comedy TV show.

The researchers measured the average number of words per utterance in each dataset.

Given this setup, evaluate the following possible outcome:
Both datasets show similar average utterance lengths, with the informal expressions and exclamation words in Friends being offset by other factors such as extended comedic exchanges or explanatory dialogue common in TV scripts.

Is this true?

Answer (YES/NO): NO